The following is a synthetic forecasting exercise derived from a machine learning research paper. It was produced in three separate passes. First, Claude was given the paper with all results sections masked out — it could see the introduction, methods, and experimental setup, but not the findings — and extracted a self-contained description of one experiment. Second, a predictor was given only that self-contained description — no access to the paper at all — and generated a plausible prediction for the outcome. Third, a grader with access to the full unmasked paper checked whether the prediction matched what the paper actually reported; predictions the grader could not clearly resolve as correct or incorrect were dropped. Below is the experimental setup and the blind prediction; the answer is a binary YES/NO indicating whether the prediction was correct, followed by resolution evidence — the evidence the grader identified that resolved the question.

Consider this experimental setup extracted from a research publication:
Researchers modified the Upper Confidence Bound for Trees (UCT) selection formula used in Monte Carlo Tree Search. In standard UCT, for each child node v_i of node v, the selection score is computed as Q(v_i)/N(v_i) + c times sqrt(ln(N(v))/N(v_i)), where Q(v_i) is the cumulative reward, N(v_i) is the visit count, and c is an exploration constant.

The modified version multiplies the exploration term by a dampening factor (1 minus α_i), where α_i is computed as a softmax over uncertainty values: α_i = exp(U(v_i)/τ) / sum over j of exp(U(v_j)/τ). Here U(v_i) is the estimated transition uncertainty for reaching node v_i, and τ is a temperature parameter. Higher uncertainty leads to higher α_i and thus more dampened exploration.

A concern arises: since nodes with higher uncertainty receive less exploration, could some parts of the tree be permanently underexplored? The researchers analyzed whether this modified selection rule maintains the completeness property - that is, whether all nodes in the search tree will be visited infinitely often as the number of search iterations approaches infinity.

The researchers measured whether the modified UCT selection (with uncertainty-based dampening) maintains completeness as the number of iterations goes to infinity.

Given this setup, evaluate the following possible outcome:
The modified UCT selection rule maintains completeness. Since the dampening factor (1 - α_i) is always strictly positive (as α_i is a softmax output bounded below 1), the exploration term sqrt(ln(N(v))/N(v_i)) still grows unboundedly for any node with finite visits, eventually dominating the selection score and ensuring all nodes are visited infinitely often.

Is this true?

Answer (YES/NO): YES